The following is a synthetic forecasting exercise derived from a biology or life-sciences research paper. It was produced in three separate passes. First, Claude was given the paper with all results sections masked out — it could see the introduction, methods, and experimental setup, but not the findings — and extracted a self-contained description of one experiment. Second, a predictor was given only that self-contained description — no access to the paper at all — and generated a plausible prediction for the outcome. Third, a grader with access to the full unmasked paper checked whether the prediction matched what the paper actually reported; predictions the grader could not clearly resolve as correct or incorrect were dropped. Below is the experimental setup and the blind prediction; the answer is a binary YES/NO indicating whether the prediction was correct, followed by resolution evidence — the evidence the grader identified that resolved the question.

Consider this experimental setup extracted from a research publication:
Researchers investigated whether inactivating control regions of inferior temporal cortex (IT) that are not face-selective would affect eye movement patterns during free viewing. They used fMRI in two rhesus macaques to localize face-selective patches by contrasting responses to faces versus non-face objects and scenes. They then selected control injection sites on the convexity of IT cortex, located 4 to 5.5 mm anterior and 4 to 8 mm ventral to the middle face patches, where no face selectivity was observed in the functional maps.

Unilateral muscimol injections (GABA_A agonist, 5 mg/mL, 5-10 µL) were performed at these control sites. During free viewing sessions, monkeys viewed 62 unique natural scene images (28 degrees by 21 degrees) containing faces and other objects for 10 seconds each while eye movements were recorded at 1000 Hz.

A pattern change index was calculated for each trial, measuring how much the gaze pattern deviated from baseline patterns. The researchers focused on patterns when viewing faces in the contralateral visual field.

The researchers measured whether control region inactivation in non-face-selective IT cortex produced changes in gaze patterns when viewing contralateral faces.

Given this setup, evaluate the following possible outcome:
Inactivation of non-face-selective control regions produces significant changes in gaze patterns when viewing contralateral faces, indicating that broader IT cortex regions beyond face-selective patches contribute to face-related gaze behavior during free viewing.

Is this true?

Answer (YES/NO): NO